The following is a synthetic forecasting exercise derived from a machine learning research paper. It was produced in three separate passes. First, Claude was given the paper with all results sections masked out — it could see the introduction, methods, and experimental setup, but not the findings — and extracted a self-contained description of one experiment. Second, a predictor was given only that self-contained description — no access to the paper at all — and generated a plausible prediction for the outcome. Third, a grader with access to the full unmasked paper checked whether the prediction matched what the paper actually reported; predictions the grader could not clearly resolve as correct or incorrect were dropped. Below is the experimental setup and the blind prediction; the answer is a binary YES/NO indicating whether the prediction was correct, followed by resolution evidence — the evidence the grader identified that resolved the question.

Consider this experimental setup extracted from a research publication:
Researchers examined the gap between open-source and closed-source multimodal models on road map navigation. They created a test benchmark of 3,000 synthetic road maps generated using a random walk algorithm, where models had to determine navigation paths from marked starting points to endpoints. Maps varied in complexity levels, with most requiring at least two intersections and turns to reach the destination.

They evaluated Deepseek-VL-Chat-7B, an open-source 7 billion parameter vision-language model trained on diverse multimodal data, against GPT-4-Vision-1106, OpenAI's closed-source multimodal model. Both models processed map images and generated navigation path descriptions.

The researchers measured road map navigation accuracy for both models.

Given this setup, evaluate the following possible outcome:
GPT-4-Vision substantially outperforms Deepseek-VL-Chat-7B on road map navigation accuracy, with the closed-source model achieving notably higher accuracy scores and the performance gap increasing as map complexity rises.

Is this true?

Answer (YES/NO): NO